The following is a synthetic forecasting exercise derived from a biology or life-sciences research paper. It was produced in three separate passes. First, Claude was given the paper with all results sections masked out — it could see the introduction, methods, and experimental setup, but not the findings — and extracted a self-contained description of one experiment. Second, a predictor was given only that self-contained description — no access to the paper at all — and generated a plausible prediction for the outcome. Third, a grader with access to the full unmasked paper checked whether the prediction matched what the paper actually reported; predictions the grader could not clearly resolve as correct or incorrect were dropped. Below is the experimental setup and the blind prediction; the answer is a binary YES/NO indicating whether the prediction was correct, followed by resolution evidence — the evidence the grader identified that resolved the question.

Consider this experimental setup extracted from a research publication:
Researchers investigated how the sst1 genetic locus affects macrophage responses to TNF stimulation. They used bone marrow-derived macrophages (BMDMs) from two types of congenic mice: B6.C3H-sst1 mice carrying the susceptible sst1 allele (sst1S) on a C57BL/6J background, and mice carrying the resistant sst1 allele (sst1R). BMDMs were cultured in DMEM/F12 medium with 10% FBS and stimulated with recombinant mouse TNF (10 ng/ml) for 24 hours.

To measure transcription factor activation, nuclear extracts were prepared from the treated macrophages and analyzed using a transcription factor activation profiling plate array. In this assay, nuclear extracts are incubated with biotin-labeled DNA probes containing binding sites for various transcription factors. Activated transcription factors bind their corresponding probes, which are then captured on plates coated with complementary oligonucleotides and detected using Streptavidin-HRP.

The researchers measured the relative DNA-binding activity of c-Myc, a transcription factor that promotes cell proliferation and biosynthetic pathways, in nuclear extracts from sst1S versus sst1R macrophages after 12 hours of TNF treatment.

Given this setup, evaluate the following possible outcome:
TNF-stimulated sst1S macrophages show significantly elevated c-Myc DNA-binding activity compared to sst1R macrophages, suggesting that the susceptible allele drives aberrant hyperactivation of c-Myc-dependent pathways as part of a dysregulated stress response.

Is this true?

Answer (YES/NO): YES